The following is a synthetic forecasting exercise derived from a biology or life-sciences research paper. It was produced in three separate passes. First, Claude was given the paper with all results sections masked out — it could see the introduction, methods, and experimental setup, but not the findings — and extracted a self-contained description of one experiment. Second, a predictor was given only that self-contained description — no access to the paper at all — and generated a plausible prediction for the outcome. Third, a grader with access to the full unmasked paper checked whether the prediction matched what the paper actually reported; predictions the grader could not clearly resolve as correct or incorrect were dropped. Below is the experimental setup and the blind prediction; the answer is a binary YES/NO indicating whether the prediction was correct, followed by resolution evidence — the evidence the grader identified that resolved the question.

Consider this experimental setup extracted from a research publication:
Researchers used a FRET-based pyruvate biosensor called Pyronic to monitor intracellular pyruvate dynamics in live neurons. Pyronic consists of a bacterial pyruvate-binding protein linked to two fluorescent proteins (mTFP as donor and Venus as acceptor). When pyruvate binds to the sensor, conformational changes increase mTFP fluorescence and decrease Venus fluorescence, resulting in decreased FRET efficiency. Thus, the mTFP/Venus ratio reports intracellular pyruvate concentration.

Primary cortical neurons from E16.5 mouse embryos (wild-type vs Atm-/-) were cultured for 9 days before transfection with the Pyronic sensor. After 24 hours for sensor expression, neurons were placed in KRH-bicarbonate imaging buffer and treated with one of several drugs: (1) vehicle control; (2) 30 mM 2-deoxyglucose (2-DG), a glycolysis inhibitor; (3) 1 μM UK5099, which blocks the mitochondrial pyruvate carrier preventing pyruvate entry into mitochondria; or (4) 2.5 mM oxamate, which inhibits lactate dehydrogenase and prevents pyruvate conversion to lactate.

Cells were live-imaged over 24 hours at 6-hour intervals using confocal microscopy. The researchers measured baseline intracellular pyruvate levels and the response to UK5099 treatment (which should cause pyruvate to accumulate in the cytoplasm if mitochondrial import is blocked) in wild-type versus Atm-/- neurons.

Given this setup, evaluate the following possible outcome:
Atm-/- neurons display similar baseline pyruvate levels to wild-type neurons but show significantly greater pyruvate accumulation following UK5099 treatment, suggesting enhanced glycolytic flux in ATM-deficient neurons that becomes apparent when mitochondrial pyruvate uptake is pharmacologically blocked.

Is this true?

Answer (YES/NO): NO